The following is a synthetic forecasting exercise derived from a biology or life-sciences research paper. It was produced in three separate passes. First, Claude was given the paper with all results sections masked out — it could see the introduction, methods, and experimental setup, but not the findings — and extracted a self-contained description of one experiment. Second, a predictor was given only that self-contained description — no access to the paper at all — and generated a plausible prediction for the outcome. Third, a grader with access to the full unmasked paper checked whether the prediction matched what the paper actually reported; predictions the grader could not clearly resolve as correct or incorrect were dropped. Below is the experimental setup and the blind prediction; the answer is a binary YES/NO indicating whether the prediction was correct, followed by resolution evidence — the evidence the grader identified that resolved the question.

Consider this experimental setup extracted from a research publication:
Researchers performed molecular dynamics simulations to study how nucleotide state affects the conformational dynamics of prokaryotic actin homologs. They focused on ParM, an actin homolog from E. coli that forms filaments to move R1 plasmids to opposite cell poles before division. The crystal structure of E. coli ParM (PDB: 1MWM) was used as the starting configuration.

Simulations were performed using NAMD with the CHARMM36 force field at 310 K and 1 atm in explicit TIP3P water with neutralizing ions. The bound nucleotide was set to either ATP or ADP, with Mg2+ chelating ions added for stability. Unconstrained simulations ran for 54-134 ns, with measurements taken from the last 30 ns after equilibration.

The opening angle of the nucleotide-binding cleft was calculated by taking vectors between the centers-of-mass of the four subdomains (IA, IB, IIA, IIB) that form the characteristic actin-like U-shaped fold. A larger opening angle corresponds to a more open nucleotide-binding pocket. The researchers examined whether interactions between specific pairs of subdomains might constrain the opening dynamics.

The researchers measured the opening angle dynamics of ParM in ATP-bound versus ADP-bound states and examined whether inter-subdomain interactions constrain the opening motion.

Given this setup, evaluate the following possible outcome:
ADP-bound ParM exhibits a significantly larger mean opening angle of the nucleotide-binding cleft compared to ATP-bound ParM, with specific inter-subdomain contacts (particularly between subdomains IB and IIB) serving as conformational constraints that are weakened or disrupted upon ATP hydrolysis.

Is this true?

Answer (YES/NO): NO